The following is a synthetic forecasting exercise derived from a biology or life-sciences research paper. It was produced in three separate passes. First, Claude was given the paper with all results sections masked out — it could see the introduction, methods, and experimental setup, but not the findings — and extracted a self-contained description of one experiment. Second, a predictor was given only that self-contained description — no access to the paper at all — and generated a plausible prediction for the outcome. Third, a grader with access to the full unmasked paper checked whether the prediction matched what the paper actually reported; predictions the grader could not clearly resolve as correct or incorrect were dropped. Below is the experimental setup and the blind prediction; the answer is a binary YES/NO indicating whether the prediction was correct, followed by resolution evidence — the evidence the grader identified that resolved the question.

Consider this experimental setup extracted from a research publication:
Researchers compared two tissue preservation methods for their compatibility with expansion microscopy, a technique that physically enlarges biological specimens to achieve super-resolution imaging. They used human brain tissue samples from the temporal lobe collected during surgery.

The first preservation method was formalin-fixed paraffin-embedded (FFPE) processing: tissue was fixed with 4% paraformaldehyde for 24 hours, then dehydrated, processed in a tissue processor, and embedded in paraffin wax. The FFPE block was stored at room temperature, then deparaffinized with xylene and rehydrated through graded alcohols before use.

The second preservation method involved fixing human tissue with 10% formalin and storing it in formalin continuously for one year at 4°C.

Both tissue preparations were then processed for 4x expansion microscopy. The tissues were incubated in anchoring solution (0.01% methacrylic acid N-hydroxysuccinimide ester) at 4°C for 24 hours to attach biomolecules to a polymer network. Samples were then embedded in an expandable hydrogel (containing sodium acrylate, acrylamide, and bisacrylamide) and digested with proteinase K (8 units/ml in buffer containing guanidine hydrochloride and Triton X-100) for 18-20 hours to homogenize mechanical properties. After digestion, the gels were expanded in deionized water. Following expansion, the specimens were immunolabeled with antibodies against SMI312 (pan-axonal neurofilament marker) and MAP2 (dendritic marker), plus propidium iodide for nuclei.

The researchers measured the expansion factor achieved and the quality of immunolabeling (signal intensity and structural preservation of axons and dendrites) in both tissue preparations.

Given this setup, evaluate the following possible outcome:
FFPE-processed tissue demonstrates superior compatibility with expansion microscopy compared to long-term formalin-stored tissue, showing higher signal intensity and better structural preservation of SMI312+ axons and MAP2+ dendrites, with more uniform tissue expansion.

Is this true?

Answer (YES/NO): YES